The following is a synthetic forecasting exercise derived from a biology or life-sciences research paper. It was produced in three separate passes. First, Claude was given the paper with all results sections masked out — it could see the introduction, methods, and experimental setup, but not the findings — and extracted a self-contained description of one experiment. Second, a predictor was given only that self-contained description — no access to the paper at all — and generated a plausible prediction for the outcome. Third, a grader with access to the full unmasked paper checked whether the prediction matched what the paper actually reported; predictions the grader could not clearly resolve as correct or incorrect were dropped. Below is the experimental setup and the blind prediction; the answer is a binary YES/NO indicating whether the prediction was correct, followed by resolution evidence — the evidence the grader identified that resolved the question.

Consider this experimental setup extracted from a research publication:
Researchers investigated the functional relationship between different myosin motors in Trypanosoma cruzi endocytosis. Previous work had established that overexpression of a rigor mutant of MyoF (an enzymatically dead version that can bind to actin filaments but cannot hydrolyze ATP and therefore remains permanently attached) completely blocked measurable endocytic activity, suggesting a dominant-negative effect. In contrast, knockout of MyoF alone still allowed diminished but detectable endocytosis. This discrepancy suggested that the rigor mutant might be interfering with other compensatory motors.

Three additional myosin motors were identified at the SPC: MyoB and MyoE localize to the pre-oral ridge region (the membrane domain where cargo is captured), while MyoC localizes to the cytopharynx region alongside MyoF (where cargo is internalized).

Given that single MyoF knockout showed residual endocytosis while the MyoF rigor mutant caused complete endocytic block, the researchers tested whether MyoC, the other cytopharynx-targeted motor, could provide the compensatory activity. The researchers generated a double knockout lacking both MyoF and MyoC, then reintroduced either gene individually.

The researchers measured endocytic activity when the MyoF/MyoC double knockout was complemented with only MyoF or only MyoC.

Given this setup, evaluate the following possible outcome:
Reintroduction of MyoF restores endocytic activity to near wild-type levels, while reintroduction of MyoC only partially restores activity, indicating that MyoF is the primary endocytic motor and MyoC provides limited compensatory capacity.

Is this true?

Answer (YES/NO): YES